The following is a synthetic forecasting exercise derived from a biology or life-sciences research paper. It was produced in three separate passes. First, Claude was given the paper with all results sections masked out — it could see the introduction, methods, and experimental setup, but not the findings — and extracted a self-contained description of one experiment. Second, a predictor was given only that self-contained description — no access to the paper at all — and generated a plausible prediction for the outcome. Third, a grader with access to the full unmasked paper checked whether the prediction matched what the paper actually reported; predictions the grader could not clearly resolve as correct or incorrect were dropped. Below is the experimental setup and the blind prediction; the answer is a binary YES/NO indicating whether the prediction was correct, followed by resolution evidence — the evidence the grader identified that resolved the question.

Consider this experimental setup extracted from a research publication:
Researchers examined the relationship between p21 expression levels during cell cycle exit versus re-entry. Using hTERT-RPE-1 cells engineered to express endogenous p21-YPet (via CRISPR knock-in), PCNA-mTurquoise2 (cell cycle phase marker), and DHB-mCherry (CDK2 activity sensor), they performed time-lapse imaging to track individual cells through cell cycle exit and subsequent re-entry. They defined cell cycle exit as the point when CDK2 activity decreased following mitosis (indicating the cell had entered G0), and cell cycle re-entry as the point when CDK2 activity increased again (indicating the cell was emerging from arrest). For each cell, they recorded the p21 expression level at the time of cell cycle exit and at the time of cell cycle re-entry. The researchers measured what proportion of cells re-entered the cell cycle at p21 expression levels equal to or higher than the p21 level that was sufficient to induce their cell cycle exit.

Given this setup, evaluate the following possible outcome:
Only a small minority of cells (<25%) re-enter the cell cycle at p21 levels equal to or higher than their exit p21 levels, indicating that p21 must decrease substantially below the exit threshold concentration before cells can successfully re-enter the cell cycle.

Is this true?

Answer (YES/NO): NO